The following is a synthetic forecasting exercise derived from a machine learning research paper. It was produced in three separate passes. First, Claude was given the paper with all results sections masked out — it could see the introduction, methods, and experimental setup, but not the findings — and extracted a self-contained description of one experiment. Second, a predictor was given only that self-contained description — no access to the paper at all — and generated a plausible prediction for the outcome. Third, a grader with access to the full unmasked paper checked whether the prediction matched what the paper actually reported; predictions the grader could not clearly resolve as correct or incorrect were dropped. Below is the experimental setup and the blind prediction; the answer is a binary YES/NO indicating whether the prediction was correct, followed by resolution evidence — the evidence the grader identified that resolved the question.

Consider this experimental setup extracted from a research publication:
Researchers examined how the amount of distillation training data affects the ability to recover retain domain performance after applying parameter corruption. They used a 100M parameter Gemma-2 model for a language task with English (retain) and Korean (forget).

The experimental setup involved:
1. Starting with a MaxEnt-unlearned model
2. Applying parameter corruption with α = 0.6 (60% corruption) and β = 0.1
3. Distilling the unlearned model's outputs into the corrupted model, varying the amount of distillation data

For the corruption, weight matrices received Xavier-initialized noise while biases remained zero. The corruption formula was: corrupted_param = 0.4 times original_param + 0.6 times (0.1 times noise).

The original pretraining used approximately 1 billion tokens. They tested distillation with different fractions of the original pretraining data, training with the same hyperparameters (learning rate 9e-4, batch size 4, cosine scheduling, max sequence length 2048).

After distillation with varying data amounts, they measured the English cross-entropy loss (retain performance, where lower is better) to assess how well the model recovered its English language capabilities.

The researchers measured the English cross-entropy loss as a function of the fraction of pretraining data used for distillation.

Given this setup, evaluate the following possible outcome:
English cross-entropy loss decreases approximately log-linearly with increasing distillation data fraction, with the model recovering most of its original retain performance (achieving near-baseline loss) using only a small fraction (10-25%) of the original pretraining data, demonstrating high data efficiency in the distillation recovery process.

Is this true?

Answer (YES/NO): NO